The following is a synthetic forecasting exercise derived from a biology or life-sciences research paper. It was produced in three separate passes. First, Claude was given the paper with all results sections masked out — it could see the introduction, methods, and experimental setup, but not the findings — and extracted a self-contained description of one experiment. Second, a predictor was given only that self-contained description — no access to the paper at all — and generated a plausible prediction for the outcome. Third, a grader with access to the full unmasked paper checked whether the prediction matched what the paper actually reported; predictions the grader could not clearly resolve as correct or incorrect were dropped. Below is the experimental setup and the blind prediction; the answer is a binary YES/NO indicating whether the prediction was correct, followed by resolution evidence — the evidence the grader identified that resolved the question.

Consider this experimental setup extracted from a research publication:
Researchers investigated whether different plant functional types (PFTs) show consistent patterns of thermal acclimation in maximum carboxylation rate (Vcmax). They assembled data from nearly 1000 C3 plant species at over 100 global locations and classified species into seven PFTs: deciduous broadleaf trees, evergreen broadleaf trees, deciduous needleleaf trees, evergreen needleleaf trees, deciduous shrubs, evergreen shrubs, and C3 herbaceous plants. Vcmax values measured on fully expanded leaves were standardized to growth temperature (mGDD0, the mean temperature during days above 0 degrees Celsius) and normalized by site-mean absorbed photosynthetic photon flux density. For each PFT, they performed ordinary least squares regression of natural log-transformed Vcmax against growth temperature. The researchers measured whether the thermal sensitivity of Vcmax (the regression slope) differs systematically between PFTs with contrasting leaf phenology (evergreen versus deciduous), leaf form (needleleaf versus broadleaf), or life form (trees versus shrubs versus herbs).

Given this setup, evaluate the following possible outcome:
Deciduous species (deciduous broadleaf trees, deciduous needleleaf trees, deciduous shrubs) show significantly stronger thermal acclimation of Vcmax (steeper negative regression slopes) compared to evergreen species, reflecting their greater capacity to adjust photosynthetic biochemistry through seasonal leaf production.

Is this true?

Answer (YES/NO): NO